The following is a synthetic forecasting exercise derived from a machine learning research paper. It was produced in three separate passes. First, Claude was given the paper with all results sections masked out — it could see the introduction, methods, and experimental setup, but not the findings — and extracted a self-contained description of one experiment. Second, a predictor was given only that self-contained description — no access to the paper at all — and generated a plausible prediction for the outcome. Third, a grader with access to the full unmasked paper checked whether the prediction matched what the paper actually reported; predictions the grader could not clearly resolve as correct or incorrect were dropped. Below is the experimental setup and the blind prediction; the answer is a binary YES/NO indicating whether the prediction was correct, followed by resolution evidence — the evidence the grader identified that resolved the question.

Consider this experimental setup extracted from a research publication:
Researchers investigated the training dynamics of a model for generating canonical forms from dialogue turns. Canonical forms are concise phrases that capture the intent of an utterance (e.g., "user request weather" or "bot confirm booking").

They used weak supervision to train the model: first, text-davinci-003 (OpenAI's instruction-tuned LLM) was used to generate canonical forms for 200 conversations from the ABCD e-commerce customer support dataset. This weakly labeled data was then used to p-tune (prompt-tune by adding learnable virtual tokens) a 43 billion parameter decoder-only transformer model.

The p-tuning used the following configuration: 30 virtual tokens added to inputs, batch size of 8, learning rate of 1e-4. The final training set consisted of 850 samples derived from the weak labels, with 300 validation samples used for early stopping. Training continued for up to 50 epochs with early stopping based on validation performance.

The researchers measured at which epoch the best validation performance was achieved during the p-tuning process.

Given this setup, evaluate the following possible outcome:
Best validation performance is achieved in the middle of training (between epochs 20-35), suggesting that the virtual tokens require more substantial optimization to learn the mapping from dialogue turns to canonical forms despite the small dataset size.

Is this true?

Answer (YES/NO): YES